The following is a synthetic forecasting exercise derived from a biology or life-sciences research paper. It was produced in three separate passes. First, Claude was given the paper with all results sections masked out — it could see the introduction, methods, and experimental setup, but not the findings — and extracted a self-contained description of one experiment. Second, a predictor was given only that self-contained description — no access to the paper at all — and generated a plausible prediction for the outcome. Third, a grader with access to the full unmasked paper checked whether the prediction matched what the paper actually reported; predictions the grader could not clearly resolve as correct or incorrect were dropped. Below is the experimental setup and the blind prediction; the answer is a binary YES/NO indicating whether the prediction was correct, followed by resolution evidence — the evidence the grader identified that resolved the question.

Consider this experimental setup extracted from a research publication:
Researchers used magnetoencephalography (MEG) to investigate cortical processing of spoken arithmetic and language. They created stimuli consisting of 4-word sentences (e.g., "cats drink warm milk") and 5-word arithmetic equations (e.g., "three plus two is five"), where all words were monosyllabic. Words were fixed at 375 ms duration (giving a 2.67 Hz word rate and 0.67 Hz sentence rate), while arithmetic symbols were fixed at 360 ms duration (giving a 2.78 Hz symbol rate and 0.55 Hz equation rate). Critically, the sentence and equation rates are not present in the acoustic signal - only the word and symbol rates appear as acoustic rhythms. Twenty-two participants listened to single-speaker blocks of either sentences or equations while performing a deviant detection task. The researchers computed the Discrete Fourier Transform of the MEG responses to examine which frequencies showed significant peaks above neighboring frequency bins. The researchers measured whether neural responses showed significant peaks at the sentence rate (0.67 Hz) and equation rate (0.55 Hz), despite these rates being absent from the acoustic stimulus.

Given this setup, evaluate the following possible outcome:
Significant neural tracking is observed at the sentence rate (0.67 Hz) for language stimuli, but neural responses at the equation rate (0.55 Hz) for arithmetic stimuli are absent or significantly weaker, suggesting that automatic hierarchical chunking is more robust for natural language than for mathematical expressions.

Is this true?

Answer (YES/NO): NO